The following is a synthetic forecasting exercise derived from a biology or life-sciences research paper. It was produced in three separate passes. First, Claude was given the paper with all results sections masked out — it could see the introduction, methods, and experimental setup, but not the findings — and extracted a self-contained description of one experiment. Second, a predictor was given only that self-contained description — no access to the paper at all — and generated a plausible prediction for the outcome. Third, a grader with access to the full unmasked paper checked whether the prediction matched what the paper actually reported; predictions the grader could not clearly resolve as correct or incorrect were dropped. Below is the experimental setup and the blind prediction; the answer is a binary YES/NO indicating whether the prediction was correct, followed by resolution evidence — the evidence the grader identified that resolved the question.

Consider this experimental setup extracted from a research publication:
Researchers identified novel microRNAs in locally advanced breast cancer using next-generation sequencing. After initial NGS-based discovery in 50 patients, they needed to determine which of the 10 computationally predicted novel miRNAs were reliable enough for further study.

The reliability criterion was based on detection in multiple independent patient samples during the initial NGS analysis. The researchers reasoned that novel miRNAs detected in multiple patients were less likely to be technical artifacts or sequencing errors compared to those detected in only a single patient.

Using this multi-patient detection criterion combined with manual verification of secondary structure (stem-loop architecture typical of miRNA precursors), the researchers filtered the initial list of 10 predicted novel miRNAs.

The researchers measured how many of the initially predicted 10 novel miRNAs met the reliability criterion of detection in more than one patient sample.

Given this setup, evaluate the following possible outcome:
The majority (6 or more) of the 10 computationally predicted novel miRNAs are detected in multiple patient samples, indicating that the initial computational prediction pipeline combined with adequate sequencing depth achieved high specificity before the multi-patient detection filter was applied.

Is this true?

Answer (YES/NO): NO